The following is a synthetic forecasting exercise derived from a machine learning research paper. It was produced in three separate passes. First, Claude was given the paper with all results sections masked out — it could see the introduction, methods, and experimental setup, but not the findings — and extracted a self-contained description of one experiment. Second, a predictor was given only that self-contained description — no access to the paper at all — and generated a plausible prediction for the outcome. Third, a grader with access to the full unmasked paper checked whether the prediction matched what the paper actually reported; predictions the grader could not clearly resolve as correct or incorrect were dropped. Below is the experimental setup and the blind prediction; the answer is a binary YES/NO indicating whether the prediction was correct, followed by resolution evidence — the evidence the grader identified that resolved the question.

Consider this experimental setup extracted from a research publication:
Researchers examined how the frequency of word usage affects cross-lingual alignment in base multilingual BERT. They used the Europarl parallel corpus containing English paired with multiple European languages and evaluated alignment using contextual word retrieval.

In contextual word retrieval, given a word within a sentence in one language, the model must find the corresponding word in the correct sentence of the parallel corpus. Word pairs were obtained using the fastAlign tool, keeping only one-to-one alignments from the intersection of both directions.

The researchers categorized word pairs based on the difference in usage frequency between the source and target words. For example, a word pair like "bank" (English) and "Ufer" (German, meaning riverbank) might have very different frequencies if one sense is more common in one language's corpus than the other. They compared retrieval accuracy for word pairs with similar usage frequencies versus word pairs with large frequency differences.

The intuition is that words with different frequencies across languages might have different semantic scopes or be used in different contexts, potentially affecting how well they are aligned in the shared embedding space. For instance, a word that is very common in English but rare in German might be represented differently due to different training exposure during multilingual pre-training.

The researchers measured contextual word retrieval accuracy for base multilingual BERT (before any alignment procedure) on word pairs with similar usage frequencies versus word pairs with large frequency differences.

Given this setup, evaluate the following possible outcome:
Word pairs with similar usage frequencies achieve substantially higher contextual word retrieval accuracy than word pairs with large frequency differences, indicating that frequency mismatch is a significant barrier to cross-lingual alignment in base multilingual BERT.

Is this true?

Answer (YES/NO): YES